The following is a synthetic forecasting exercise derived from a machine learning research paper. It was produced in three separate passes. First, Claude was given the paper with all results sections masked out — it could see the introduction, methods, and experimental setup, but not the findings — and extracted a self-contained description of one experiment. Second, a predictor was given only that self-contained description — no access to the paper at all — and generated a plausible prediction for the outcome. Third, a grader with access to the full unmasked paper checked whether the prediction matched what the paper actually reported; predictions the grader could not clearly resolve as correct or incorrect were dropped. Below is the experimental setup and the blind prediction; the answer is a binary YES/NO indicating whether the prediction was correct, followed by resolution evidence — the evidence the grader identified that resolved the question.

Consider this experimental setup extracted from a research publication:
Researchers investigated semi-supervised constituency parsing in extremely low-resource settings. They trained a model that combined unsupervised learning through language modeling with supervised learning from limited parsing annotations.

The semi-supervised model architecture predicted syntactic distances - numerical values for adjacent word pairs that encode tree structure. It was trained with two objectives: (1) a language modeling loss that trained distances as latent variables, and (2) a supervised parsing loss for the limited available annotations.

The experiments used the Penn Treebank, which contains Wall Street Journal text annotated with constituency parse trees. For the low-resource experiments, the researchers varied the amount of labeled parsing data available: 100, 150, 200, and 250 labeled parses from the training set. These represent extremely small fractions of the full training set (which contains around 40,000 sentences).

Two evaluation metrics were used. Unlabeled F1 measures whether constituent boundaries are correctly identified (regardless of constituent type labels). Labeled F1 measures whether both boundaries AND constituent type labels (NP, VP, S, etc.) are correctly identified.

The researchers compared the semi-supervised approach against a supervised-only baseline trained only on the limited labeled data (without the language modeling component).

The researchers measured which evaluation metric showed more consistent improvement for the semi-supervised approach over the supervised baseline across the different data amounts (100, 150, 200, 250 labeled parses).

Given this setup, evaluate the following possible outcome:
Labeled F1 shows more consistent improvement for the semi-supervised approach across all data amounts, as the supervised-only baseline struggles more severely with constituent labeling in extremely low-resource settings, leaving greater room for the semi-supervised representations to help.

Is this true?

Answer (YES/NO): YES